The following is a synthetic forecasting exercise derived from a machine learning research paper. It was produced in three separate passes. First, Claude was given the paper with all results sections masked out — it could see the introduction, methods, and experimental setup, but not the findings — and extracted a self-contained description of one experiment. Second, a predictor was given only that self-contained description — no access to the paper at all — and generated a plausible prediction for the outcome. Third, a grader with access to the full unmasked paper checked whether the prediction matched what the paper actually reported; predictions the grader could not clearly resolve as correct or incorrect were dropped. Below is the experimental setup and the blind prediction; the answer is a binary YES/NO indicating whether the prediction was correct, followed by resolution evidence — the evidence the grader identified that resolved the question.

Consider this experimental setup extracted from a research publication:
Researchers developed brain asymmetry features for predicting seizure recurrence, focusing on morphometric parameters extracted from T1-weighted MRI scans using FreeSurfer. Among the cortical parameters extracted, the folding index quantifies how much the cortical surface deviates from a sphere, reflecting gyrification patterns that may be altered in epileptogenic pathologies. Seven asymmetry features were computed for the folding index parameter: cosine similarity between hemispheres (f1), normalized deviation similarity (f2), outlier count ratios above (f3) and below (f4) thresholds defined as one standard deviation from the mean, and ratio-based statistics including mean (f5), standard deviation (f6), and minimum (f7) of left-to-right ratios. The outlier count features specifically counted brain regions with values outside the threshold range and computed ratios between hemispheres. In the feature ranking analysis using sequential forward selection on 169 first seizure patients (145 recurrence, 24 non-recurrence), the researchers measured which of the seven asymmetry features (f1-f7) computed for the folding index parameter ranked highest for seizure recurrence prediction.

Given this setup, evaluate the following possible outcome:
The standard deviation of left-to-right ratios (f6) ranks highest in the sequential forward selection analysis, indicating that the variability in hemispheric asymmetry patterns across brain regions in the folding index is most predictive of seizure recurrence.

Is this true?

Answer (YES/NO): NO